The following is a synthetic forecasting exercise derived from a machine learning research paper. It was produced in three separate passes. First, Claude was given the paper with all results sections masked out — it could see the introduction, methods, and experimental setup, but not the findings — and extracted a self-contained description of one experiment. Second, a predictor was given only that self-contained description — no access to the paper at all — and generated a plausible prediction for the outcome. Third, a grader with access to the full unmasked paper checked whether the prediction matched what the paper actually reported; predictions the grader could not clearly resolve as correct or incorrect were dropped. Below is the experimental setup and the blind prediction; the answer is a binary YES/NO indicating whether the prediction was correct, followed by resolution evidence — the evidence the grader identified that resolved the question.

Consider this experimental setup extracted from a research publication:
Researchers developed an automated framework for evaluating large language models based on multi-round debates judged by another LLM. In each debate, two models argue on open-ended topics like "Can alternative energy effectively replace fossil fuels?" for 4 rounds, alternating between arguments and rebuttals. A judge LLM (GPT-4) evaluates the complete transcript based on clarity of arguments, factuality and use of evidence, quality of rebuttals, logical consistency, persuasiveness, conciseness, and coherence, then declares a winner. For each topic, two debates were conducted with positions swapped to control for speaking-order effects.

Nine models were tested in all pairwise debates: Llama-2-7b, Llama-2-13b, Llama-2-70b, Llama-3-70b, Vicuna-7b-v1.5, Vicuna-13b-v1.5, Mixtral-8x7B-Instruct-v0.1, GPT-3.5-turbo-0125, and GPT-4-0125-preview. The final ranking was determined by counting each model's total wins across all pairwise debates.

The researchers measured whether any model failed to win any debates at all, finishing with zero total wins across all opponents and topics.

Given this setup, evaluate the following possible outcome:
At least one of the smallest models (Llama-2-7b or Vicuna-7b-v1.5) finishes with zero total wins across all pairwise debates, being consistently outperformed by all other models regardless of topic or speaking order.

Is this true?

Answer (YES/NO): YES